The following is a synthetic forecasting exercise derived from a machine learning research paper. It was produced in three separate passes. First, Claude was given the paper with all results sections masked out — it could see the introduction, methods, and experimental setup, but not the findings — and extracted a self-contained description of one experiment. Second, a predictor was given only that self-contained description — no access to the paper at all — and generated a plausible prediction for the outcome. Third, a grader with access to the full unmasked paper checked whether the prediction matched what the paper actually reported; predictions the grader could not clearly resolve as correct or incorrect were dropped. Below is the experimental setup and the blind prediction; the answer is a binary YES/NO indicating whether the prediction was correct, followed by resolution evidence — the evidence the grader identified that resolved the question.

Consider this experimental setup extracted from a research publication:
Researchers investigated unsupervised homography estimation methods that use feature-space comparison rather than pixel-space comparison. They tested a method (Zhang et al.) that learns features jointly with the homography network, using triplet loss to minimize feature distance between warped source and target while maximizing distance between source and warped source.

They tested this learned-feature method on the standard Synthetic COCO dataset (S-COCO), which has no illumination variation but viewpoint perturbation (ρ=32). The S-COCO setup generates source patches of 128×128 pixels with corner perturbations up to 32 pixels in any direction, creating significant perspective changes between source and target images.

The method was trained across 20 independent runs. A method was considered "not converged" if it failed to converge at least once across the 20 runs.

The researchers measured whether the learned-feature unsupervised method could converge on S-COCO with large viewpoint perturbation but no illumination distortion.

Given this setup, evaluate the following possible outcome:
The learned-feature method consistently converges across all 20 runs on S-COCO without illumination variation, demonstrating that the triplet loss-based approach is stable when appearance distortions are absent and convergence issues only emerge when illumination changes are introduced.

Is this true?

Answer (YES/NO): NO